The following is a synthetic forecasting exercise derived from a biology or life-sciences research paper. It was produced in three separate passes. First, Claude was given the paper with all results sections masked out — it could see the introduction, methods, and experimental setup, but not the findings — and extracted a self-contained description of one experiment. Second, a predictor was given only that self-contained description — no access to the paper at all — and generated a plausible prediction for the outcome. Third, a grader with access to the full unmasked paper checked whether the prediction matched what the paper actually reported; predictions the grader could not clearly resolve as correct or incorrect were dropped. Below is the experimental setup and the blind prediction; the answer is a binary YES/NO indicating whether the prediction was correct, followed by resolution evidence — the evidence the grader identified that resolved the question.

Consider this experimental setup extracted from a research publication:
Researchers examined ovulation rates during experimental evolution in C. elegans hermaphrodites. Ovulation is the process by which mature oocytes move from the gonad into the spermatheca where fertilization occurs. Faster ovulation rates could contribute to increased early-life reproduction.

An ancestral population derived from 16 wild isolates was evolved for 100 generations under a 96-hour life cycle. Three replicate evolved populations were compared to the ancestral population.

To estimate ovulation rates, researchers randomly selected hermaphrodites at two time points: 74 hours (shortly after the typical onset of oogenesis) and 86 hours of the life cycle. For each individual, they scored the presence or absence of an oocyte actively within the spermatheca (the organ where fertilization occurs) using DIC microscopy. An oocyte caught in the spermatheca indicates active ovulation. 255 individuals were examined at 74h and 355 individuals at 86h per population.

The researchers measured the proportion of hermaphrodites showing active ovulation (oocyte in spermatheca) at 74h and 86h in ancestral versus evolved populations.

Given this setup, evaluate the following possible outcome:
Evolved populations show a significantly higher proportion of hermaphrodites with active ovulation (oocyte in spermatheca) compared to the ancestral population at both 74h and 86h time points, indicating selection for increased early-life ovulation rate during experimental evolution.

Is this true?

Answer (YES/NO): YES